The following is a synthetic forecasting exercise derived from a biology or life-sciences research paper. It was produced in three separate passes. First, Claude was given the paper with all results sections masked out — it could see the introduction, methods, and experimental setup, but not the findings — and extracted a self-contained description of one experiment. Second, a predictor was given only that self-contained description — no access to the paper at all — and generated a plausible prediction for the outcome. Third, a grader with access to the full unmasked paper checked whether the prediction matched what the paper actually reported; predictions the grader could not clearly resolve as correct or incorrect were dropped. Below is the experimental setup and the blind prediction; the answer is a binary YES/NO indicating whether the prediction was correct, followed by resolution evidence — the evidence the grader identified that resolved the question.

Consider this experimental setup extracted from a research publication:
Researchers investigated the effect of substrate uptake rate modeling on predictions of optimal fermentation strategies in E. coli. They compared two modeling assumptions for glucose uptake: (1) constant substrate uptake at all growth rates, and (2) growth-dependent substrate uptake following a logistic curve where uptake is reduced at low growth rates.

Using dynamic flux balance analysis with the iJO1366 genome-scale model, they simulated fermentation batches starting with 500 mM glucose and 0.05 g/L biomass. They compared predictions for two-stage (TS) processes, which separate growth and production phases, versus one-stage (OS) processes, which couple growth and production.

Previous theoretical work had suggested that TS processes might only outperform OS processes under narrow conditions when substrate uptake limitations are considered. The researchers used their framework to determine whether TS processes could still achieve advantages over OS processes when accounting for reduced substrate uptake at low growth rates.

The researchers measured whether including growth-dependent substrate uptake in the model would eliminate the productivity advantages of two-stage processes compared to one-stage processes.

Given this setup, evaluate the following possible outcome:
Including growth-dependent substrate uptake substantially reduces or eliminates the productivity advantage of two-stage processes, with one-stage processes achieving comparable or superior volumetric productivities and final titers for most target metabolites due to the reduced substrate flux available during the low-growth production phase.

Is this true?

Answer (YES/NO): NO